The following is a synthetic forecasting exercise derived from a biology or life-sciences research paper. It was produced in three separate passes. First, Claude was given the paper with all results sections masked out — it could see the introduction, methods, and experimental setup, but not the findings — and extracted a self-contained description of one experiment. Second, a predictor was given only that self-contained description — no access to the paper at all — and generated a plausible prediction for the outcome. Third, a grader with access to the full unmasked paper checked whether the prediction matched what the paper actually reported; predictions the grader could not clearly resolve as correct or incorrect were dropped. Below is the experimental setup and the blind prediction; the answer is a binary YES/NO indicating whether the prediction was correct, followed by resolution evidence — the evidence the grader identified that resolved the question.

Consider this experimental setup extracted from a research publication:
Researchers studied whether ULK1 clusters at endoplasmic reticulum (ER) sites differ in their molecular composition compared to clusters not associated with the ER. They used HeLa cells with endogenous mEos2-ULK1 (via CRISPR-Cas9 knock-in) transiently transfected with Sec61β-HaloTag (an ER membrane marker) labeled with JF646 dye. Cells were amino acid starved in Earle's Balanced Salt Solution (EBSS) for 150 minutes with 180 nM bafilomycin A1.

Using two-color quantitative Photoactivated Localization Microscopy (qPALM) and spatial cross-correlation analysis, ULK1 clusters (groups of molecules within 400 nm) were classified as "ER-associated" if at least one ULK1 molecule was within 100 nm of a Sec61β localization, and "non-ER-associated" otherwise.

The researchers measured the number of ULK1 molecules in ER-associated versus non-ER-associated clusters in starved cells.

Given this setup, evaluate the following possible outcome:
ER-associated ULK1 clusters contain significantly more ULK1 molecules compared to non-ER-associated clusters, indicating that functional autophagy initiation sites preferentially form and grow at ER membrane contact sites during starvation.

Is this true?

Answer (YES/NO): YES